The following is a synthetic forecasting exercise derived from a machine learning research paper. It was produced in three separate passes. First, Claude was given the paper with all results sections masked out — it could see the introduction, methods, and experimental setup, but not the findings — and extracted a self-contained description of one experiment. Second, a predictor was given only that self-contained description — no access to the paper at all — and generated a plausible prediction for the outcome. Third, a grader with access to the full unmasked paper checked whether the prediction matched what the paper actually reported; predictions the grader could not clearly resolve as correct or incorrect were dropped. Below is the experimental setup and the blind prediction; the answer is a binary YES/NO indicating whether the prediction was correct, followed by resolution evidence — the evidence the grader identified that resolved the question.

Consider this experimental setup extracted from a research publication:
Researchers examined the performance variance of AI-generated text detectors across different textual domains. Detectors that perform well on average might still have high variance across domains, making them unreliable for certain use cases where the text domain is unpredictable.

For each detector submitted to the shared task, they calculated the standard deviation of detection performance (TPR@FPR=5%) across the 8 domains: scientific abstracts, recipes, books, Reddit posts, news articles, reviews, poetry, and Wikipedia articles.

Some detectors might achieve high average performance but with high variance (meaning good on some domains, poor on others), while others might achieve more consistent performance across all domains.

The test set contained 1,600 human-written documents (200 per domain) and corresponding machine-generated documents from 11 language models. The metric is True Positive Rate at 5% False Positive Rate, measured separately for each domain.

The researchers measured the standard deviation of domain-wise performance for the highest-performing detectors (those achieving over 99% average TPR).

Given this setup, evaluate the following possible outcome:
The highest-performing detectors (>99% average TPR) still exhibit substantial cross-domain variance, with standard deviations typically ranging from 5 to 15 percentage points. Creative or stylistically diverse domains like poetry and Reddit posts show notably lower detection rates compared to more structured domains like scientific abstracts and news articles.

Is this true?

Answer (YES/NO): NO